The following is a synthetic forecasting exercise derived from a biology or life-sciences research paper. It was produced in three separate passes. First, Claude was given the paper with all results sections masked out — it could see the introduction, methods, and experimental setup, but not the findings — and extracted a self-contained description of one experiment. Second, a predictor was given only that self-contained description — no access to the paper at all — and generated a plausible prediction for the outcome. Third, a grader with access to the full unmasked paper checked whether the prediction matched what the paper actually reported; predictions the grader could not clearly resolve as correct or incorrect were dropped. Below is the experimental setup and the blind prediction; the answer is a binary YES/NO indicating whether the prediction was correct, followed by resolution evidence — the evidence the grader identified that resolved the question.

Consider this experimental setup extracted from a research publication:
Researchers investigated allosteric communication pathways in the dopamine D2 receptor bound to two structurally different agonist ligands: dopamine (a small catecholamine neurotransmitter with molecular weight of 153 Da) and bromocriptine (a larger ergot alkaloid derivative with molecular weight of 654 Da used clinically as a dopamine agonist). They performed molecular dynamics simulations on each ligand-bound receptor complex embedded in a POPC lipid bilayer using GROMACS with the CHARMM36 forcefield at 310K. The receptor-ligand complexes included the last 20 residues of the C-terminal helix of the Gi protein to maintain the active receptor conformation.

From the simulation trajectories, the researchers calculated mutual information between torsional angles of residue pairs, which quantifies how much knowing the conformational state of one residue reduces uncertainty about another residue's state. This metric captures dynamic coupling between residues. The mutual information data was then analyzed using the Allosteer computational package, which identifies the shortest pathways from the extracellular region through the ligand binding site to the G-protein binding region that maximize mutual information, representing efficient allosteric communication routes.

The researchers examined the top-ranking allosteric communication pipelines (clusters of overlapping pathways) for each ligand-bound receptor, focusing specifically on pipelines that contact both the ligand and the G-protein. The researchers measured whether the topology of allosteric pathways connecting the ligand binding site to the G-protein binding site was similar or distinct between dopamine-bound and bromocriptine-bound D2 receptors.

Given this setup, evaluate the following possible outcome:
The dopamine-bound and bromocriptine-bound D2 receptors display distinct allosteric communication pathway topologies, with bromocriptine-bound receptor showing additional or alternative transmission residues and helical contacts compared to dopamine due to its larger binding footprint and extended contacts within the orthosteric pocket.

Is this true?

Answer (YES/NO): YES